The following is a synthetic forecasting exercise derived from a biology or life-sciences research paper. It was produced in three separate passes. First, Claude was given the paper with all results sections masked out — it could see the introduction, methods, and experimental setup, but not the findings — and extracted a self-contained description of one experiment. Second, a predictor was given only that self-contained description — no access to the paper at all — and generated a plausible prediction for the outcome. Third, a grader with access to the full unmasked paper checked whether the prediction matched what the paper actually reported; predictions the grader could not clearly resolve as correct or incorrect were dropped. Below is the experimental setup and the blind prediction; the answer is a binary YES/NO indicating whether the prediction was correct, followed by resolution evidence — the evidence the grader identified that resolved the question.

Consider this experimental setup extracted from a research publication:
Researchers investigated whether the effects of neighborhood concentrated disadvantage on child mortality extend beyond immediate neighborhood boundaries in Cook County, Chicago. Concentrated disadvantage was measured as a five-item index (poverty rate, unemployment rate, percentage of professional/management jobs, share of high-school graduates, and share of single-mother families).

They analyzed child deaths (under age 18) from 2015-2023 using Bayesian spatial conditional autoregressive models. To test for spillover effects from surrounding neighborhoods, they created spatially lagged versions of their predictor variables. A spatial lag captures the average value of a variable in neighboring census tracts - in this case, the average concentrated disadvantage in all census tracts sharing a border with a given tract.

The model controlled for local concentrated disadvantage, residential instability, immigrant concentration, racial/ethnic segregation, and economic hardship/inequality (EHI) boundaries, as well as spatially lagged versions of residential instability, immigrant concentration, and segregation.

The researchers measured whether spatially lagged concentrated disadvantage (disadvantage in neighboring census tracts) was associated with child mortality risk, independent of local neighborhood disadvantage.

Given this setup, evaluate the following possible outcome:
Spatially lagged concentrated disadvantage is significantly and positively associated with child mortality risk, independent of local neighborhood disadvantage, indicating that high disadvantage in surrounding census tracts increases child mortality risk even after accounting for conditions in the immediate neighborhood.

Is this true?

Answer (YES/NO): YES